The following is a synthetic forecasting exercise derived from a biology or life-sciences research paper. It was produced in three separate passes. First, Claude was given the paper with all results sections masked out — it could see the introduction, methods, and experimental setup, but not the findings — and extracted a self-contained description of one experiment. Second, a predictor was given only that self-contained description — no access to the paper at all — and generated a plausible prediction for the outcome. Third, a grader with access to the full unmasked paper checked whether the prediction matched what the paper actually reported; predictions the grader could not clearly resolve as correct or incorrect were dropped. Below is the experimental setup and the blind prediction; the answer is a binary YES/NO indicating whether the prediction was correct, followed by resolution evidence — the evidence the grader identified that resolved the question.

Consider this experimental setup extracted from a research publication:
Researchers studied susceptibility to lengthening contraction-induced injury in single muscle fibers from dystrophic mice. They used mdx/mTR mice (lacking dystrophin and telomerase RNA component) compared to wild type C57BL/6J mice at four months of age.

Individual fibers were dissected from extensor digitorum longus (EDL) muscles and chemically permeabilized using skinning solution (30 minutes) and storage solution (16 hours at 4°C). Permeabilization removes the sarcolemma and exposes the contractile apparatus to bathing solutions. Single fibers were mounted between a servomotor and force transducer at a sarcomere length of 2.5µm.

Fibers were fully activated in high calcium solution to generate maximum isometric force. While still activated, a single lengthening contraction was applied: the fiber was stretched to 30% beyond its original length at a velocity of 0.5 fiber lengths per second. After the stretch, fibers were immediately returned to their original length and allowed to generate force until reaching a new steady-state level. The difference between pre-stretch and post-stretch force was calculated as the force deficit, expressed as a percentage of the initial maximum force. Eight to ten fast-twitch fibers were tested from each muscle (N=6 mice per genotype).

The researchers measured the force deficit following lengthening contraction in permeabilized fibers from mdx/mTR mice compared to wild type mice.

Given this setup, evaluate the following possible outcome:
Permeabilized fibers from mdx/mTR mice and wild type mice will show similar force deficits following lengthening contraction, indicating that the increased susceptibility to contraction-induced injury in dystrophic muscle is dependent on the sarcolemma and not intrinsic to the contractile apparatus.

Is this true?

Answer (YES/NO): YES